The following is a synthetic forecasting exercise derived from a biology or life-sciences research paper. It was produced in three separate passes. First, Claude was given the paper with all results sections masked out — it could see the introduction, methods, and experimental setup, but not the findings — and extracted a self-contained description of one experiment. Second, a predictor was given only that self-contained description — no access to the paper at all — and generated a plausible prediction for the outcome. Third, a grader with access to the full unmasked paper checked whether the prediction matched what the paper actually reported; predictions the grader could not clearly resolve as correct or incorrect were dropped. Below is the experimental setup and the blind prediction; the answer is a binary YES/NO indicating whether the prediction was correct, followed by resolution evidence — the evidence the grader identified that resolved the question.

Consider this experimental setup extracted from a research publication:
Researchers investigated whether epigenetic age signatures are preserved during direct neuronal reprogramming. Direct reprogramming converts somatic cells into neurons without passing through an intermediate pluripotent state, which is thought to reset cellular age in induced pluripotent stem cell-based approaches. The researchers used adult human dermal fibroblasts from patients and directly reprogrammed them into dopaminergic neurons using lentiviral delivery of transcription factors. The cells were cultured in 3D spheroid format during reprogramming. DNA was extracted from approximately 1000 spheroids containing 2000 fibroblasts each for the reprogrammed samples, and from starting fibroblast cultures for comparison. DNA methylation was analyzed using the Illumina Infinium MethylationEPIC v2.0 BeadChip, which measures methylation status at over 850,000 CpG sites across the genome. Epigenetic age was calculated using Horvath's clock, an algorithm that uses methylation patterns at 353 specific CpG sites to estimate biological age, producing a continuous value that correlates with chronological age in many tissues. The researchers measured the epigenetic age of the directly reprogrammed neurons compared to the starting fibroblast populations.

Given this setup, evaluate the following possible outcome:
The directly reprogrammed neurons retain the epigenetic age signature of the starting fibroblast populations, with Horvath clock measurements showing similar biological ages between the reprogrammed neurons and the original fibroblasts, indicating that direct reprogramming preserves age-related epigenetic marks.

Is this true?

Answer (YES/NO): YES